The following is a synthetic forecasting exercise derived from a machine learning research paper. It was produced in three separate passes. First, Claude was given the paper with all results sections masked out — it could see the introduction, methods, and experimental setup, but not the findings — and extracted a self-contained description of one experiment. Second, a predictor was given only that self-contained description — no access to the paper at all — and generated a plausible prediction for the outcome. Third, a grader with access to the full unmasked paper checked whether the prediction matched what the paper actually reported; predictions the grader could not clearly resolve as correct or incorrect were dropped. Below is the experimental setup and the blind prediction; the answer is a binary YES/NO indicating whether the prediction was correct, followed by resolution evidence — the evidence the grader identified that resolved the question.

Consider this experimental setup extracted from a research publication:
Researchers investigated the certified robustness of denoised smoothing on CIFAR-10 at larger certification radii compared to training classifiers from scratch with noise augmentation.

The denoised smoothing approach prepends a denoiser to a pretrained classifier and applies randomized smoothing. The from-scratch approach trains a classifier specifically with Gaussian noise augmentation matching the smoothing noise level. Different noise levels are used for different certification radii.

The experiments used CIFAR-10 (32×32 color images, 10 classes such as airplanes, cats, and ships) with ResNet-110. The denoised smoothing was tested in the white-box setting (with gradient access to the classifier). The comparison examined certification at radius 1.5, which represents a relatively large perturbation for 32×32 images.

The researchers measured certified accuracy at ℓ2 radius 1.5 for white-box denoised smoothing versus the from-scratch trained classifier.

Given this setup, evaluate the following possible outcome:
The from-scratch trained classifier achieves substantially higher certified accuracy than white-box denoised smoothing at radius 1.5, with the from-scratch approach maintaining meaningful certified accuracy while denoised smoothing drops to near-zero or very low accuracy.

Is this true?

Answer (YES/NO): NO